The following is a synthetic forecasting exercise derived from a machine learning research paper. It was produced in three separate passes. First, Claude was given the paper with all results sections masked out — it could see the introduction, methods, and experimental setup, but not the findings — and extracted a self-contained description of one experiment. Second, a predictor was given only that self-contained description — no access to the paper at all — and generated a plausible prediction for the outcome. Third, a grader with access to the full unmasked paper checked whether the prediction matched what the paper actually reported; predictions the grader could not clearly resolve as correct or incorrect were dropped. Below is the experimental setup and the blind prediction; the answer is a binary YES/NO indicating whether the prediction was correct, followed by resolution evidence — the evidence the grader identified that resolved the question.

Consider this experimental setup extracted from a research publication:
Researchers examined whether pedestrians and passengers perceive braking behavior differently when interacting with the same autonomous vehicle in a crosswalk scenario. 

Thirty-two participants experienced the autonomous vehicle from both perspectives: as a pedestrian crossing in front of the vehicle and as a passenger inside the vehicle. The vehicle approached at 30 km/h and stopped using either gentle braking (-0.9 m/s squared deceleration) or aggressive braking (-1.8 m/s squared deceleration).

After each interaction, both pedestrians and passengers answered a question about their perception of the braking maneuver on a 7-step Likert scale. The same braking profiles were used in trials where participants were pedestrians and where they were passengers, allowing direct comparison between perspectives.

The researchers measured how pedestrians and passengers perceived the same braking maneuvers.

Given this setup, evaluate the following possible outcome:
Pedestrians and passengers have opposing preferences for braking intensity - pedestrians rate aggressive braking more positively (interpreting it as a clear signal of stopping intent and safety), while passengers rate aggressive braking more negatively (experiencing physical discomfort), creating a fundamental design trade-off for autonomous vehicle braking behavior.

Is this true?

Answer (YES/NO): NO